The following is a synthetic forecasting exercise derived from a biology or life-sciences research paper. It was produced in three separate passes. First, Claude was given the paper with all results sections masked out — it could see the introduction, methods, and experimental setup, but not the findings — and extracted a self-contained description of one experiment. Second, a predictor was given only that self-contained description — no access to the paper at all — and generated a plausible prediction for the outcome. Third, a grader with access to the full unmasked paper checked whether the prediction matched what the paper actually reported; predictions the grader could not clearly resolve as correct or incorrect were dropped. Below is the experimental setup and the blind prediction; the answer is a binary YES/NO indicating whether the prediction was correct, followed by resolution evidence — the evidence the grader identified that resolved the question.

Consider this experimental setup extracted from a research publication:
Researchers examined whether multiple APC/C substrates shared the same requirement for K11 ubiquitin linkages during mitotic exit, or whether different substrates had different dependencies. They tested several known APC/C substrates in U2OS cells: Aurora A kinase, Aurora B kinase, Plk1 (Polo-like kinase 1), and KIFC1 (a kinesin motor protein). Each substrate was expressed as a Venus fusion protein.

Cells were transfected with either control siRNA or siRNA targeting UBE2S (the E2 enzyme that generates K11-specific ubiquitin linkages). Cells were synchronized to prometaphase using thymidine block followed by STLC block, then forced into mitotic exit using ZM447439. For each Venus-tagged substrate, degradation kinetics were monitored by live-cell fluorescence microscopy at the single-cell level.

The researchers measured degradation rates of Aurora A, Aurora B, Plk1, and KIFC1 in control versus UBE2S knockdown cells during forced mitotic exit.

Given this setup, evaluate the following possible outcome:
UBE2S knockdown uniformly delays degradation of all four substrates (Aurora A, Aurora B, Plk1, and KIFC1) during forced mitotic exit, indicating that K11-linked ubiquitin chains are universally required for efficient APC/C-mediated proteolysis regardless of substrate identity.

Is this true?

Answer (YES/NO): YES